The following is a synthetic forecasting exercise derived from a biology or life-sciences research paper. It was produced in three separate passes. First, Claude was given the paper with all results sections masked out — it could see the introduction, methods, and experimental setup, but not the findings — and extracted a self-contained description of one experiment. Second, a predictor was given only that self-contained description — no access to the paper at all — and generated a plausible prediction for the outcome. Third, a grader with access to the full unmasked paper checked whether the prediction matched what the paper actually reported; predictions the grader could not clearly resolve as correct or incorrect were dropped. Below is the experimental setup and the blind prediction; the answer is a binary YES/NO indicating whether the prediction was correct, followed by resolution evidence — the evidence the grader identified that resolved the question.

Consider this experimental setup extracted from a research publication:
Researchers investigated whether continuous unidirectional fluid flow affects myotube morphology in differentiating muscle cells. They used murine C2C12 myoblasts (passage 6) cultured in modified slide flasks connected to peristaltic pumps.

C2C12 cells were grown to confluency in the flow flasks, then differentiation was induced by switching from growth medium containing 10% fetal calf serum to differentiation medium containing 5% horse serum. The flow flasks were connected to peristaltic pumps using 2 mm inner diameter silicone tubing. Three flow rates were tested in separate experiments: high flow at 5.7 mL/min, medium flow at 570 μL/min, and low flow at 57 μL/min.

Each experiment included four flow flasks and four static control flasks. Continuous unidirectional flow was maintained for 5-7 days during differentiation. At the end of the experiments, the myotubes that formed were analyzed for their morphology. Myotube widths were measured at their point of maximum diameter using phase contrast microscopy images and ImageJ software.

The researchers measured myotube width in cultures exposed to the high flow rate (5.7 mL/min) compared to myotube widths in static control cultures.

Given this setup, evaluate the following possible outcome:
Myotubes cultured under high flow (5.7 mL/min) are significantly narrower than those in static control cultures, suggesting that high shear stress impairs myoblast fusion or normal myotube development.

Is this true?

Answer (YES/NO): NO